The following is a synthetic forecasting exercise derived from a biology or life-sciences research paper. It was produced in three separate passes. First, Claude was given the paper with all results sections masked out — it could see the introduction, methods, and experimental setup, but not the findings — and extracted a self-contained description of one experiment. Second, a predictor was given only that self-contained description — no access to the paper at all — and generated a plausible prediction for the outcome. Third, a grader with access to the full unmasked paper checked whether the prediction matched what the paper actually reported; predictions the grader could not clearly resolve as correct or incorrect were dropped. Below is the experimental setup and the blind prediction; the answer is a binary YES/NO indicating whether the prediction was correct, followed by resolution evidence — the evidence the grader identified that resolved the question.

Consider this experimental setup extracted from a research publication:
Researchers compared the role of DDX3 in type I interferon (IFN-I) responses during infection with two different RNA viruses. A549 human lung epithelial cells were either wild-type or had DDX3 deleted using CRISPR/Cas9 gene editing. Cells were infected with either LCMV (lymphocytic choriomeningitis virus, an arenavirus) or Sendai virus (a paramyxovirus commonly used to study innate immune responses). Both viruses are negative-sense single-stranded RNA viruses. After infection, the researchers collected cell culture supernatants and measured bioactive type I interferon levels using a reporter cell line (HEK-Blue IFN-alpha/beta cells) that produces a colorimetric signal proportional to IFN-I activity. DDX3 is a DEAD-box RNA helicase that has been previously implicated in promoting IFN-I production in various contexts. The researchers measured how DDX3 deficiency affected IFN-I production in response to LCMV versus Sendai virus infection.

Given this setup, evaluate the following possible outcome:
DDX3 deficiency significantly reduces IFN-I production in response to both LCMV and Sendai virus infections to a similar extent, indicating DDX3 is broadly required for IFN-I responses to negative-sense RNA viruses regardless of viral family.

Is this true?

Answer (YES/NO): NO